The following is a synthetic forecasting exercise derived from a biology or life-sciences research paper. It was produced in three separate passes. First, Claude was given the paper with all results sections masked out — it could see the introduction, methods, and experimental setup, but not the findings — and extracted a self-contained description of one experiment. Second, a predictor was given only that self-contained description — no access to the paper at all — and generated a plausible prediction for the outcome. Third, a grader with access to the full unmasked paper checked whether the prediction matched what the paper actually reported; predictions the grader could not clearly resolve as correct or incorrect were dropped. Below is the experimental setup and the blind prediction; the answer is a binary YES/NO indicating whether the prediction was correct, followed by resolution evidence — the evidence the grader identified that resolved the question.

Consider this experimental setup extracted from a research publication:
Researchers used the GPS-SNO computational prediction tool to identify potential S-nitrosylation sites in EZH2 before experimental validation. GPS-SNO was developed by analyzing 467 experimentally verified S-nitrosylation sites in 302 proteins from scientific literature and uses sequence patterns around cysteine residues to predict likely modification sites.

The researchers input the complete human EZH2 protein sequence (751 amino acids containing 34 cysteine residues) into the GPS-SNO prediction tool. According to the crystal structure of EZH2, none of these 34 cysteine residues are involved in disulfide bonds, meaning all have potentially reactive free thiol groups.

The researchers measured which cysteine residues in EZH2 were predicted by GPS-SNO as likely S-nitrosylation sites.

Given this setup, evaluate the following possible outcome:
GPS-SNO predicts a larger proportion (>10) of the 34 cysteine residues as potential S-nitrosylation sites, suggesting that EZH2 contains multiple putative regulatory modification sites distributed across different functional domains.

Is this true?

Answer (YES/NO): NO